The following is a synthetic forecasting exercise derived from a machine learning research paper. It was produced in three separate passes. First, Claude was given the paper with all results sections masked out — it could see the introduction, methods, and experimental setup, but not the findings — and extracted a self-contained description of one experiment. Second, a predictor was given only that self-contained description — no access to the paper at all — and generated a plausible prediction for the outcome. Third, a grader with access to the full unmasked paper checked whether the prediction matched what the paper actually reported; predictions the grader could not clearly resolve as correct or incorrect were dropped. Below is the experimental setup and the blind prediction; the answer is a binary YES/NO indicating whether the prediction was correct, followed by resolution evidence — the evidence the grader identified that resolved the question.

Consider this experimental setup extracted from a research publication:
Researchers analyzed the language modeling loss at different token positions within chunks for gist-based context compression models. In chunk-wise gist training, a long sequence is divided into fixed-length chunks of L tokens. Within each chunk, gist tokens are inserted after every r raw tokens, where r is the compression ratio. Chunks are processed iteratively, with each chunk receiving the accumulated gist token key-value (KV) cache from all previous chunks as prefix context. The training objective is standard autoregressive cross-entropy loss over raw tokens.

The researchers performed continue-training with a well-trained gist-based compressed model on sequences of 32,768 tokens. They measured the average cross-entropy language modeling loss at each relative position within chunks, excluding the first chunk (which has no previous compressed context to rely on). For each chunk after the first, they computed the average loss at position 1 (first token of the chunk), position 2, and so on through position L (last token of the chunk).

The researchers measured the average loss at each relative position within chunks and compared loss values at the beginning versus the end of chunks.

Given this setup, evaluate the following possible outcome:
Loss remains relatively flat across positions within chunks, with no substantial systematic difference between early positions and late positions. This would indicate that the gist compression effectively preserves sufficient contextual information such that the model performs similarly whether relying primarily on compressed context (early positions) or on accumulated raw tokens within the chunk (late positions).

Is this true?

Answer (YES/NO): NO